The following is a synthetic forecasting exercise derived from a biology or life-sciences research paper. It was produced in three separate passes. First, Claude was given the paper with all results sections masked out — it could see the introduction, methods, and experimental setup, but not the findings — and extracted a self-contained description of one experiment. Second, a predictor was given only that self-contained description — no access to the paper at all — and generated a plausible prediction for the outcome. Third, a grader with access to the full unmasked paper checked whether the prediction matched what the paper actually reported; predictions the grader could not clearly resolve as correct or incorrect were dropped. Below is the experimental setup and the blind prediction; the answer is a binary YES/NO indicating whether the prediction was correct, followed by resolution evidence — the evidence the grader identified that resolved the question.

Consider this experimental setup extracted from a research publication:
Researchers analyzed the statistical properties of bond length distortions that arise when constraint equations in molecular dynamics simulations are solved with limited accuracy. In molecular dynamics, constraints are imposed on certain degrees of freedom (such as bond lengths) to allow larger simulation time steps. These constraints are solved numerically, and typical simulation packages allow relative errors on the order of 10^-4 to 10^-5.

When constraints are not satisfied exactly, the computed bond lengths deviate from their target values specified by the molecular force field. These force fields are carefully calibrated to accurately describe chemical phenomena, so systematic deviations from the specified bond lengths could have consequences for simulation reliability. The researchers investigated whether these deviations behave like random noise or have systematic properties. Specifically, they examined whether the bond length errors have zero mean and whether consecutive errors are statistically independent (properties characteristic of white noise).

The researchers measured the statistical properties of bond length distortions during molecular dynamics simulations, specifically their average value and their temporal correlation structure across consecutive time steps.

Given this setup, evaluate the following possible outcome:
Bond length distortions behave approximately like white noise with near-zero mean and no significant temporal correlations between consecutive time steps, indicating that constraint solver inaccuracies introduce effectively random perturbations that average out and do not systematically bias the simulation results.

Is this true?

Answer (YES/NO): NO